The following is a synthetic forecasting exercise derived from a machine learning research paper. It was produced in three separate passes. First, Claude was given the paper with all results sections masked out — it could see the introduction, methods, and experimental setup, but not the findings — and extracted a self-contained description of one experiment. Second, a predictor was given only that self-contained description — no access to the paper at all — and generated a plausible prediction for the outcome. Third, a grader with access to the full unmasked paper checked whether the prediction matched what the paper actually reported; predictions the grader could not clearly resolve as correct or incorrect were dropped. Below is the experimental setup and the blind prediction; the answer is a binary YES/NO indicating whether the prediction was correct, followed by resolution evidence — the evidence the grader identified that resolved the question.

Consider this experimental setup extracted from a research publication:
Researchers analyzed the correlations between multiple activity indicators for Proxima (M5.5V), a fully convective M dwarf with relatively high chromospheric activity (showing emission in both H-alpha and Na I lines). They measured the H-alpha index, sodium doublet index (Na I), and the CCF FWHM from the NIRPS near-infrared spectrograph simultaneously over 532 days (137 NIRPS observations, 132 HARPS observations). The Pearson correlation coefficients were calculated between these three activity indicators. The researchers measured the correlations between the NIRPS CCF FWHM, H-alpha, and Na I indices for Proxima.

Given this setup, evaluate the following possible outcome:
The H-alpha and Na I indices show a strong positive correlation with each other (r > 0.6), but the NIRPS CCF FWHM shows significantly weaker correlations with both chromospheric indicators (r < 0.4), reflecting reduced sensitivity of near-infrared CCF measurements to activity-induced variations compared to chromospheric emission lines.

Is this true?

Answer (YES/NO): NO